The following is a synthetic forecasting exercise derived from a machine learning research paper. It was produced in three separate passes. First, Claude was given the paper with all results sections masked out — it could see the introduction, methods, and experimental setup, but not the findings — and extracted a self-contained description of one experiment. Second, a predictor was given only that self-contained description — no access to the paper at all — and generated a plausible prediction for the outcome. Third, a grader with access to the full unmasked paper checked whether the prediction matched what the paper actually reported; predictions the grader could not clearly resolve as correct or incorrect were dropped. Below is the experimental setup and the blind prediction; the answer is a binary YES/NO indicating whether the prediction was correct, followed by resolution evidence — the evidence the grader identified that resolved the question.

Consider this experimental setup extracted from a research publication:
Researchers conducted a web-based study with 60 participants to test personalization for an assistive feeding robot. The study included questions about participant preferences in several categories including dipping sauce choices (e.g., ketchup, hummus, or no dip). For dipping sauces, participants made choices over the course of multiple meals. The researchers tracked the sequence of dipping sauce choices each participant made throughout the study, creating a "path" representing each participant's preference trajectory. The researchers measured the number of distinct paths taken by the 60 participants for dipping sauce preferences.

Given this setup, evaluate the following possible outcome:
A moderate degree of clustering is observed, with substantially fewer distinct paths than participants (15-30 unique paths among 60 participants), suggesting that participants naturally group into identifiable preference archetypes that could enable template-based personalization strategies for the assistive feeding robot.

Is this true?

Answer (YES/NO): YES